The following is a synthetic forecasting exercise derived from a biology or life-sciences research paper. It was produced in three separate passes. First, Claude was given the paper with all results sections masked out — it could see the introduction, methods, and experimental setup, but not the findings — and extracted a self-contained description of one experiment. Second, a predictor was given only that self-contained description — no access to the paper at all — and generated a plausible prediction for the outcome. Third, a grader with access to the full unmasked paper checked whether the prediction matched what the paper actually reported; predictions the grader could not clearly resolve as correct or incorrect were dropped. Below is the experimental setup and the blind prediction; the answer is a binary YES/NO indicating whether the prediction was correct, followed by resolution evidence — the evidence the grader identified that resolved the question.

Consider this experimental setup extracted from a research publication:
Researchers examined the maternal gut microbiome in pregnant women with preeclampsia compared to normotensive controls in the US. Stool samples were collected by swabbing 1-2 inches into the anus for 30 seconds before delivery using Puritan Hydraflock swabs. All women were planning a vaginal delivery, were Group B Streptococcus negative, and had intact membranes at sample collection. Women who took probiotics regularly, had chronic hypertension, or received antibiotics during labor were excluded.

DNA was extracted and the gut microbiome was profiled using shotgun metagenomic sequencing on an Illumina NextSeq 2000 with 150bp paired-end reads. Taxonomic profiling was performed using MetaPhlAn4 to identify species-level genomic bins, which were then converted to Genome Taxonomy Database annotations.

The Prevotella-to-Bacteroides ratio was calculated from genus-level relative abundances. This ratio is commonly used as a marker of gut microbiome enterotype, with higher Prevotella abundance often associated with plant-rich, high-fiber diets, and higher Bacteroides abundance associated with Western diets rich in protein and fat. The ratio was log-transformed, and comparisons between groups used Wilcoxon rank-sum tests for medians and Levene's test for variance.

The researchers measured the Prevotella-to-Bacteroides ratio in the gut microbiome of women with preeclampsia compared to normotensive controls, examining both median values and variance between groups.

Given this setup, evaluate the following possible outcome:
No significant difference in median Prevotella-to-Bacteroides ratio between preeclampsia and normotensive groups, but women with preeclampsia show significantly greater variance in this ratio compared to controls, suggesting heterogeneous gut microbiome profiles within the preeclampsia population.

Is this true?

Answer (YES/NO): YES